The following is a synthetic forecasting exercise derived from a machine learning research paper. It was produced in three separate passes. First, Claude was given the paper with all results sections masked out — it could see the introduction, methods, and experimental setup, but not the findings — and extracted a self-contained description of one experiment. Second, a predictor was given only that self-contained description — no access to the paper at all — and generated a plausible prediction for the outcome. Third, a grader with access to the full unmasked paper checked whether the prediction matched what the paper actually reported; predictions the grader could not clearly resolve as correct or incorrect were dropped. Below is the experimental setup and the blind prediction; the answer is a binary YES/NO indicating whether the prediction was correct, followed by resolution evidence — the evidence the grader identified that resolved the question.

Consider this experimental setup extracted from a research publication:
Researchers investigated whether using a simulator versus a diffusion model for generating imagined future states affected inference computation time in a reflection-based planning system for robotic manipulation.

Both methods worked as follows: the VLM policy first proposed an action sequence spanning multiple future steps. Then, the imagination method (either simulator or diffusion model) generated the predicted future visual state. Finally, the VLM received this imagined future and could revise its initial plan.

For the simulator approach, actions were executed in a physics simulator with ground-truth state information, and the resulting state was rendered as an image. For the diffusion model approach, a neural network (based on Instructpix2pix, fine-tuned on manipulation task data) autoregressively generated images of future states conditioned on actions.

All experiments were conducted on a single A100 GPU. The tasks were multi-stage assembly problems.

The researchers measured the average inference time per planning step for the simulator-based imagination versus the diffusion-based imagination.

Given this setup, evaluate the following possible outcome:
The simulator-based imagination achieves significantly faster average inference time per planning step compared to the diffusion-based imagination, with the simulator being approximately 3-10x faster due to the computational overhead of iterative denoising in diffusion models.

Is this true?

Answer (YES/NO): NO